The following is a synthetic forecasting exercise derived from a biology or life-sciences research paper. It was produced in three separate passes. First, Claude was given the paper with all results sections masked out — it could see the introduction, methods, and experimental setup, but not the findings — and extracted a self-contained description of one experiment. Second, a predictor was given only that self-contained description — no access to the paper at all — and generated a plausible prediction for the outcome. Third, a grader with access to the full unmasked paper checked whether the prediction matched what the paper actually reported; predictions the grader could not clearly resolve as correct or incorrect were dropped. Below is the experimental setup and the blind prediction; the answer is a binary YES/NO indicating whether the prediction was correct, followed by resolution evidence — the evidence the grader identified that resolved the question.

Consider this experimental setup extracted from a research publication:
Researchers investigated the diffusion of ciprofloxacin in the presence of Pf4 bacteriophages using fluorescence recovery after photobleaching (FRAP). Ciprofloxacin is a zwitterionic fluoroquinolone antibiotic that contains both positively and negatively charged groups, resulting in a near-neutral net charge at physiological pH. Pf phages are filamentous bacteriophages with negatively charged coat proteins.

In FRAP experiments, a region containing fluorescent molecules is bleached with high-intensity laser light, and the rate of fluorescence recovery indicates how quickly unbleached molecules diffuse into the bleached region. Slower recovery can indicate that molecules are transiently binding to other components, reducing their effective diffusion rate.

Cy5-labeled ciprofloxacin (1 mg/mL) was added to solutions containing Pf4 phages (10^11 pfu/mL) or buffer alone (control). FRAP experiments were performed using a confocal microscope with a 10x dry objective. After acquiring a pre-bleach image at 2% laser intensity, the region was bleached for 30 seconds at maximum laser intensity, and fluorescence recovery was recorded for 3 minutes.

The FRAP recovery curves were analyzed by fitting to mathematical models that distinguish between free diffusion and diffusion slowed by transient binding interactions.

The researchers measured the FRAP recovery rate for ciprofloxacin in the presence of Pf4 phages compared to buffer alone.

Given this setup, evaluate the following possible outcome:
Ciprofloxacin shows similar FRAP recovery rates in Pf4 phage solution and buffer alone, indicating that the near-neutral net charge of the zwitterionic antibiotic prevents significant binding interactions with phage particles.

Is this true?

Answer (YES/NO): YES